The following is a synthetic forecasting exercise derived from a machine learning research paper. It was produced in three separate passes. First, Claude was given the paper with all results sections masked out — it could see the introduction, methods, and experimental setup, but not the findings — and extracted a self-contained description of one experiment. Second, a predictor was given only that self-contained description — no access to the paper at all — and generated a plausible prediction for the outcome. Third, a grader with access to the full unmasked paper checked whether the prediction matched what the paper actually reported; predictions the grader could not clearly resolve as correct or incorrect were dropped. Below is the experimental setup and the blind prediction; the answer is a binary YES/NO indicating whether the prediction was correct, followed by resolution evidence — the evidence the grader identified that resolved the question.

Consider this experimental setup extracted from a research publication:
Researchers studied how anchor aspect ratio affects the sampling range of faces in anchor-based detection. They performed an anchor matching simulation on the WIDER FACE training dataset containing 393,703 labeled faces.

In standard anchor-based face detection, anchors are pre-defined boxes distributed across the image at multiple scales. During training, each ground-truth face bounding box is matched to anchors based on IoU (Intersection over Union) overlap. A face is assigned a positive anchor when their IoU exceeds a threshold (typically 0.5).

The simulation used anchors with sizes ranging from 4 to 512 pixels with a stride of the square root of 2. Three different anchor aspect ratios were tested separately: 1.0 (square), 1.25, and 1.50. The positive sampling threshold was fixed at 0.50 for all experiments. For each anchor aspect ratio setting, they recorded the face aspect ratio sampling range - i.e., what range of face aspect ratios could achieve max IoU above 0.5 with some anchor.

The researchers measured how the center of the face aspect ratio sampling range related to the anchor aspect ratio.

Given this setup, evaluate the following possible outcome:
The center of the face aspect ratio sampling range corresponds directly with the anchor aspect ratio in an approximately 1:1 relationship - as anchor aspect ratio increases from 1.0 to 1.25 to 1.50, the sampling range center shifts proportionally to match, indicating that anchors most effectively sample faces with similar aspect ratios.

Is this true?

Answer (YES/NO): YES